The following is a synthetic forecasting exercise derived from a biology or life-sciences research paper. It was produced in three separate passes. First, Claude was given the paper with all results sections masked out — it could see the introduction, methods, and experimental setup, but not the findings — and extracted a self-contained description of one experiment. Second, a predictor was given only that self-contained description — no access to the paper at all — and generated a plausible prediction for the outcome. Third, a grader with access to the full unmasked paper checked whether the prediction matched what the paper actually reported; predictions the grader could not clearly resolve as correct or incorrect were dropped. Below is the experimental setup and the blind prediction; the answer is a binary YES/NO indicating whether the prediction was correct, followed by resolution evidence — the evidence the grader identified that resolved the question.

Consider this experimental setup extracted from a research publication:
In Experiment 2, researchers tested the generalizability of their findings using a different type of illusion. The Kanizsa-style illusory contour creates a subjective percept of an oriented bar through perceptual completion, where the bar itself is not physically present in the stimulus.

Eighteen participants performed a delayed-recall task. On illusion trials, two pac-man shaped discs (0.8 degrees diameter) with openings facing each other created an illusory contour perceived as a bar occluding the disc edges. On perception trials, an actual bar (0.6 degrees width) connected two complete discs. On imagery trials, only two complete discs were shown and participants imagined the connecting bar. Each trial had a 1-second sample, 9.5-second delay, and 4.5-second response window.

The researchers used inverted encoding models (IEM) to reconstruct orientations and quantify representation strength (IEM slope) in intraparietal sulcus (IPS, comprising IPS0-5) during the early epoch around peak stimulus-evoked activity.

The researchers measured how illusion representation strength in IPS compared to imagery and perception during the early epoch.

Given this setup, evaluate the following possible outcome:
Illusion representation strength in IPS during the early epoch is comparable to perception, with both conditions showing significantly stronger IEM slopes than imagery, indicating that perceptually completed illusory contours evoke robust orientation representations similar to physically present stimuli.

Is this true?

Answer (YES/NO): NO